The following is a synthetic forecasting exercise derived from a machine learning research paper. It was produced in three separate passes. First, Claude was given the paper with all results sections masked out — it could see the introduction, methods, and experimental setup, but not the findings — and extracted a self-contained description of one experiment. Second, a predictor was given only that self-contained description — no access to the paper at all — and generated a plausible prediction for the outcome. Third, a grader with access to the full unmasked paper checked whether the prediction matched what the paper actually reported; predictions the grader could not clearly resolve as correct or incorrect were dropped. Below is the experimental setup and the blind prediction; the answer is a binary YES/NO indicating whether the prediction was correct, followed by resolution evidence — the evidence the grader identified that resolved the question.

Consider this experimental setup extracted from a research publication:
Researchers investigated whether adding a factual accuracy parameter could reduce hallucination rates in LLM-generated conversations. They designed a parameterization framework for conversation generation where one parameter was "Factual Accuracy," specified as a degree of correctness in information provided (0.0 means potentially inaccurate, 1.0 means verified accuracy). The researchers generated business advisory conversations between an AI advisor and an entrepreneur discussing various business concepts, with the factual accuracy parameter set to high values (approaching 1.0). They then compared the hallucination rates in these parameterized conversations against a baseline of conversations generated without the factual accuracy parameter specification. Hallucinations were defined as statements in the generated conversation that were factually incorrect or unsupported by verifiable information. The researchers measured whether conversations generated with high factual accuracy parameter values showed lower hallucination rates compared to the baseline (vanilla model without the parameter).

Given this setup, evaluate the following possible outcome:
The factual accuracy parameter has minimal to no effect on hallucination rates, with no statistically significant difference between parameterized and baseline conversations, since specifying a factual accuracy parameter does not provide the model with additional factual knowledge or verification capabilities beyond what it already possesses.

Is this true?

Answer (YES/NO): YES